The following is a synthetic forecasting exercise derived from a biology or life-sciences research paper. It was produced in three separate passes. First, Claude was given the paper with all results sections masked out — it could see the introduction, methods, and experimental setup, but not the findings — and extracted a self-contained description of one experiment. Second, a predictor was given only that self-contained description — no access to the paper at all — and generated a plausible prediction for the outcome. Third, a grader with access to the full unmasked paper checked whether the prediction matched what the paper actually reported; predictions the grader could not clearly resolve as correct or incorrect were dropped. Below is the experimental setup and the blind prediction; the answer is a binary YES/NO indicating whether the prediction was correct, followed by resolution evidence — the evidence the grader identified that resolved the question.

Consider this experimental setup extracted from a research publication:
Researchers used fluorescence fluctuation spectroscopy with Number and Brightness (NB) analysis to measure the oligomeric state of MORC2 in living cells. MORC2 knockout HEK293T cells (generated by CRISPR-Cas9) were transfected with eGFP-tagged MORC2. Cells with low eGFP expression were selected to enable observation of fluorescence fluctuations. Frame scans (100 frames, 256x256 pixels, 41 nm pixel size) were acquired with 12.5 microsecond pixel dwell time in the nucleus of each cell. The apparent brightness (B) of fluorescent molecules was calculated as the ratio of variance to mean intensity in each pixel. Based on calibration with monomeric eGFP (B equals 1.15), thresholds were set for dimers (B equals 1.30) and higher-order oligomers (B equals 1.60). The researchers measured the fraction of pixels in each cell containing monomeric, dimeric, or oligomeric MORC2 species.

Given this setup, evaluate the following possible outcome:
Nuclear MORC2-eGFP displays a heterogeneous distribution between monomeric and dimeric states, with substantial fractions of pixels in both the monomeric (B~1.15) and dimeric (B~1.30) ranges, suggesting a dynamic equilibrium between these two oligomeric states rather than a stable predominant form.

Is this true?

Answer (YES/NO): NO